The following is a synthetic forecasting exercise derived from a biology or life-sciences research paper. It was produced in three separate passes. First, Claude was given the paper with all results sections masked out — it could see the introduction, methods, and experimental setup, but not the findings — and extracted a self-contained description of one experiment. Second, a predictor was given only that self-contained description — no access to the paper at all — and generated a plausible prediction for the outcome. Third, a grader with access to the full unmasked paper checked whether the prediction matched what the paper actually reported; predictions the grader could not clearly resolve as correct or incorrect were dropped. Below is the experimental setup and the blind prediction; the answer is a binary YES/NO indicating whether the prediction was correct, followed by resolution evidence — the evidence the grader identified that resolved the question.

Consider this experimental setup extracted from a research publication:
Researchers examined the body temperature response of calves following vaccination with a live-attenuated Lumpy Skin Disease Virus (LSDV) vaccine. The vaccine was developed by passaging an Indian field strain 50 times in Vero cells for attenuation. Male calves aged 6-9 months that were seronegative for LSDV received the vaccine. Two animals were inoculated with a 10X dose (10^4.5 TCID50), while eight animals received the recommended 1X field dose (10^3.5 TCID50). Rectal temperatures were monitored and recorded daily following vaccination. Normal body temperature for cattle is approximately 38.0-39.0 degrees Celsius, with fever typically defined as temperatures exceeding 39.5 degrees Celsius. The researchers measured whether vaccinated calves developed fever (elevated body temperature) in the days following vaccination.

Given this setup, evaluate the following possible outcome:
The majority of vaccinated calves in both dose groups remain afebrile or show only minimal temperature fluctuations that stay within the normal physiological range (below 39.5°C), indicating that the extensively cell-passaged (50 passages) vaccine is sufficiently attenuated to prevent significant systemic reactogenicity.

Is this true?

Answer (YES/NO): YES